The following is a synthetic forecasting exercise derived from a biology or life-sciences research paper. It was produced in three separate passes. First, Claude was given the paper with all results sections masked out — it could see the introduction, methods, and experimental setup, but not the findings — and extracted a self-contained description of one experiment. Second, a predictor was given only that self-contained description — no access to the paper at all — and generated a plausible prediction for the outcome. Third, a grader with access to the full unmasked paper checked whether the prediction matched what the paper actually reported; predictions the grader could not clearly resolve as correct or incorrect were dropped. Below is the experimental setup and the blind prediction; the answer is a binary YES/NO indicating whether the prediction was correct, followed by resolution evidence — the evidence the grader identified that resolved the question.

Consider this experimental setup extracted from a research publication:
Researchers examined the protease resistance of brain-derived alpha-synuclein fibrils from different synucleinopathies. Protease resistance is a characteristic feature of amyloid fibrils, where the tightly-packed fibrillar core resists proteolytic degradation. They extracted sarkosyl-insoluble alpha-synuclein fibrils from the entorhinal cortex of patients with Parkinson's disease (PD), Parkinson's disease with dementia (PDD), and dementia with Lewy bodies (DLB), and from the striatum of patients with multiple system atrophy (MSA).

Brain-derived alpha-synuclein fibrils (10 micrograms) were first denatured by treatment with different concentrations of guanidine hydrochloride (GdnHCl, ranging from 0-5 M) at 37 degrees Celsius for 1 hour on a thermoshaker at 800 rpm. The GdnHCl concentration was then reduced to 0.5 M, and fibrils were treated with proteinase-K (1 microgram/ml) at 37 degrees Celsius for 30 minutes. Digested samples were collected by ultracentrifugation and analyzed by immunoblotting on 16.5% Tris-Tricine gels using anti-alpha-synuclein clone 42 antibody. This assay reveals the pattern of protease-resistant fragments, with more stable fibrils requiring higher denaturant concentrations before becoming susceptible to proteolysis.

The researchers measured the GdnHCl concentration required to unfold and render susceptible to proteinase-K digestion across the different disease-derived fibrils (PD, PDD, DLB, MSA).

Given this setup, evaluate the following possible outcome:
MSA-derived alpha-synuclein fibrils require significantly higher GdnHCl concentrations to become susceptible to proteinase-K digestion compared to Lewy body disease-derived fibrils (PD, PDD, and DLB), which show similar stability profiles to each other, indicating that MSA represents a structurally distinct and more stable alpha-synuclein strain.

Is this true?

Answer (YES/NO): NO